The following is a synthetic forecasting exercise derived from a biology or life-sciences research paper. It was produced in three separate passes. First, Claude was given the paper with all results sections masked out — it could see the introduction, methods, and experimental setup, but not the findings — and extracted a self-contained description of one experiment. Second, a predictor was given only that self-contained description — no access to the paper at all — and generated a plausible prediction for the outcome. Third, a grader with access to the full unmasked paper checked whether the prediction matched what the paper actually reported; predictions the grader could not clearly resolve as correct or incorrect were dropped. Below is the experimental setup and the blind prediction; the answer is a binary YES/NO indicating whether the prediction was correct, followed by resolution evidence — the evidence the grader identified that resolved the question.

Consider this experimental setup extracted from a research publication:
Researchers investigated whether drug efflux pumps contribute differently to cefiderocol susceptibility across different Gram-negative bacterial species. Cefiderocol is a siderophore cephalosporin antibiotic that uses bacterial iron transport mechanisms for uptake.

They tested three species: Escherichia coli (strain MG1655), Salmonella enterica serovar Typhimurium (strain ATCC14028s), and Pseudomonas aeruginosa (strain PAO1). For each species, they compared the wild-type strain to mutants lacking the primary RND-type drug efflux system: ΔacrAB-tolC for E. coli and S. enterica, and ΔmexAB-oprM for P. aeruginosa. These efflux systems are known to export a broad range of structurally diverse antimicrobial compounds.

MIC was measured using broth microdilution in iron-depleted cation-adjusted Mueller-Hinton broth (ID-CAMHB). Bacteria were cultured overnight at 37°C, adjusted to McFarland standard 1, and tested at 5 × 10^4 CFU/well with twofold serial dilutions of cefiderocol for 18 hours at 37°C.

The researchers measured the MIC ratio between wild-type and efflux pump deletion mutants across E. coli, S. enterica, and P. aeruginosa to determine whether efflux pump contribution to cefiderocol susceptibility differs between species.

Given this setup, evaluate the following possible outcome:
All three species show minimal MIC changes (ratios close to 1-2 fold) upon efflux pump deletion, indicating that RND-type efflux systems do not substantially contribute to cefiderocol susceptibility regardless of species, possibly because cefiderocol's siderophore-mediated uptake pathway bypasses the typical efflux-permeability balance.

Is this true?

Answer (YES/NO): NO